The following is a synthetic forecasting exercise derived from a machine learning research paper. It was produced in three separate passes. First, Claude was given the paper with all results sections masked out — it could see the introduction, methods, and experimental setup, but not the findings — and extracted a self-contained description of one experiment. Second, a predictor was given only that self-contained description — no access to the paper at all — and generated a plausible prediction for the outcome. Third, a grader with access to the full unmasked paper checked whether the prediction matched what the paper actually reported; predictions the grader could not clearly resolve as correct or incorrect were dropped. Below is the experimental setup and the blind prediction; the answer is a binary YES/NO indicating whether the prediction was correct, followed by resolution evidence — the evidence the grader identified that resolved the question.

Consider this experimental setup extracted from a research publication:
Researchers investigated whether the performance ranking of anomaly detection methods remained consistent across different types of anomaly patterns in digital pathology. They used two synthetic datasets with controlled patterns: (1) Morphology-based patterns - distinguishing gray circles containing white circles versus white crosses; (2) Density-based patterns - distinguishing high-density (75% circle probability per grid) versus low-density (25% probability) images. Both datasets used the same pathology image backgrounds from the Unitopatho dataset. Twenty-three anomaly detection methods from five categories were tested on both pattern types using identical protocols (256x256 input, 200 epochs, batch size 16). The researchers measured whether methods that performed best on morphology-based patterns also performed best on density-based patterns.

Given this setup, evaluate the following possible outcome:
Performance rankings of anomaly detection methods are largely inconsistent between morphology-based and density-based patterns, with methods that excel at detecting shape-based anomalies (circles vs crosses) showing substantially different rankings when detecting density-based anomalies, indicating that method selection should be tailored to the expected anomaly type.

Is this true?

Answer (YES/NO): YES